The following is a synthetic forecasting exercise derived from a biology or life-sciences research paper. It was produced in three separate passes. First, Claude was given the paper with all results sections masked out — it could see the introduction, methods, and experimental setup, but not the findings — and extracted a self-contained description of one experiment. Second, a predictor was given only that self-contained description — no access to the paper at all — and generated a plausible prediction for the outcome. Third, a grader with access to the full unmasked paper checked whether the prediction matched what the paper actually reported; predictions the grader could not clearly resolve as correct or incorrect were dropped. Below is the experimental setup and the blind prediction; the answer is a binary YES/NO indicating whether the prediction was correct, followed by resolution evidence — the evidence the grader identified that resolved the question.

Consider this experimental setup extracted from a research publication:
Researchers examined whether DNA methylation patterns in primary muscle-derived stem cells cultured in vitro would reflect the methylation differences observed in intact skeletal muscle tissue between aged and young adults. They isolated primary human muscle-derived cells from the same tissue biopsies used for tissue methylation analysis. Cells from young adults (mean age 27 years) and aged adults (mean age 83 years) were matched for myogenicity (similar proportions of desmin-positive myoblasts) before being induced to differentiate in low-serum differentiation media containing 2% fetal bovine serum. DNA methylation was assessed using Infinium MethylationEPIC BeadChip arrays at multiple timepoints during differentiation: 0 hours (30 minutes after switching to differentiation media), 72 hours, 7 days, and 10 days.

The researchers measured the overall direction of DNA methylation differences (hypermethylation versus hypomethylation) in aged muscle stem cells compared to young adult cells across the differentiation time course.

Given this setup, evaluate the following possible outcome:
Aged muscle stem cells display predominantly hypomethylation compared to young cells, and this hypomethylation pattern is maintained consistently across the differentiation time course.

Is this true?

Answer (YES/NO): NO